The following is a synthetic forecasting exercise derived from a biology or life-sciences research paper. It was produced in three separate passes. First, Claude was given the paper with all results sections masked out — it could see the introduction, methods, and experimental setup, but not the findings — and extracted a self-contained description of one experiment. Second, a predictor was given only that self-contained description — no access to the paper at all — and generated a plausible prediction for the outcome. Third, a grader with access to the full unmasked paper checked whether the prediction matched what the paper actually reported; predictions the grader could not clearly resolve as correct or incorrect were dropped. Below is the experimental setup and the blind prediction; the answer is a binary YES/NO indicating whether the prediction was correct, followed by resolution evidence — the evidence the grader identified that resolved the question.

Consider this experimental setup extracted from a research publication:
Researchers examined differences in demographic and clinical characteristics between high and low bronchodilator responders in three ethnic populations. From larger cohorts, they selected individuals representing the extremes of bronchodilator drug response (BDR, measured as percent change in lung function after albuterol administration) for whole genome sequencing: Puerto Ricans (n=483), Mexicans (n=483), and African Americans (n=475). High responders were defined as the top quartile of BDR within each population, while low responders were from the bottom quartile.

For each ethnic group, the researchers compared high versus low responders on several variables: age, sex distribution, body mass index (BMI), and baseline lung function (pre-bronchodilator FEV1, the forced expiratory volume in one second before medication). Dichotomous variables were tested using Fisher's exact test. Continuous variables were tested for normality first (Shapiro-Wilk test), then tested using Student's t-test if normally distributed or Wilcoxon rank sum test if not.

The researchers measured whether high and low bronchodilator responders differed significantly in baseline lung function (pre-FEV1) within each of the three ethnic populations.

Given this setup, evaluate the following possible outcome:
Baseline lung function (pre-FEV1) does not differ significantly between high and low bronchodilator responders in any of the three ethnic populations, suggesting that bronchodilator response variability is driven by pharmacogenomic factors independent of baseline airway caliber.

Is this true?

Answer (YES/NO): NO